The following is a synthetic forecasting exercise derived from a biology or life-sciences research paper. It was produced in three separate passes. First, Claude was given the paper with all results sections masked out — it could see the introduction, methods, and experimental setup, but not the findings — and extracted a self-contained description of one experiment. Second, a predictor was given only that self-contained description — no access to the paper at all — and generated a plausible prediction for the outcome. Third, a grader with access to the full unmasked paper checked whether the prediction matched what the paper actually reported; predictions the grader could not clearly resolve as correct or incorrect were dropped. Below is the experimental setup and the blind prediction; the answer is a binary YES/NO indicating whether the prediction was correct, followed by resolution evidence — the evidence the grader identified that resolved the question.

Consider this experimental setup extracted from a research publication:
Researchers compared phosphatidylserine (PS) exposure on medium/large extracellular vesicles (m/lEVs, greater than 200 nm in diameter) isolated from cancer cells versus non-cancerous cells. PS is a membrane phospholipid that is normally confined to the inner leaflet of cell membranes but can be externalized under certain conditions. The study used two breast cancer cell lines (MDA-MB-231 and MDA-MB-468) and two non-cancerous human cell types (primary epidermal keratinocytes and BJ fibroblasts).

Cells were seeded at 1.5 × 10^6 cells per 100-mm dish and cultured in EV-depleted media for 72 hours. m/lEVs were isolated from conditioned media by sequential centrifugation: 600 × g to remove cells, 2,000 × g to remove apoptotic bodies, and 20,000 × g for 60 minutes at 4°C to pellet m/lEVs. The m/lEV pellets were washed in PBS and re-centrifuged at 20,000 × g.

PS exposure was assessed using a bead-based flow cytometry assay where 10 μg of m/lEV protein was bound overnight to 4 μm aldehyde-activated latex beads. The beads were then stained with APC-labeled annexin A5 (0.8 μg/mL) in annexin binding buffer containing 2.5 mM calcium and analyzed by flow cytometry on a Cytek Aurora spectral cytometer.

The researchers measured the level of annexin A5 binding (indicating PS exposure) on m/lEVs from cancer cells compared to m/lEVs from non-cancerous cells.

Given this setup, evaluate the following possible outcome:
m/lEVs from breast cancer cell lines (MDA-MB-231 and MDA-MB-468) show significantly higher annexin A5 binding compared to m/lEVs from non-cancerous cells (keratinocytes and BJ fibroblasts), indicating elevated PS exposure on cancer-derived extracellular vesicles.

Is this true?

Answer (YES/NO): NO